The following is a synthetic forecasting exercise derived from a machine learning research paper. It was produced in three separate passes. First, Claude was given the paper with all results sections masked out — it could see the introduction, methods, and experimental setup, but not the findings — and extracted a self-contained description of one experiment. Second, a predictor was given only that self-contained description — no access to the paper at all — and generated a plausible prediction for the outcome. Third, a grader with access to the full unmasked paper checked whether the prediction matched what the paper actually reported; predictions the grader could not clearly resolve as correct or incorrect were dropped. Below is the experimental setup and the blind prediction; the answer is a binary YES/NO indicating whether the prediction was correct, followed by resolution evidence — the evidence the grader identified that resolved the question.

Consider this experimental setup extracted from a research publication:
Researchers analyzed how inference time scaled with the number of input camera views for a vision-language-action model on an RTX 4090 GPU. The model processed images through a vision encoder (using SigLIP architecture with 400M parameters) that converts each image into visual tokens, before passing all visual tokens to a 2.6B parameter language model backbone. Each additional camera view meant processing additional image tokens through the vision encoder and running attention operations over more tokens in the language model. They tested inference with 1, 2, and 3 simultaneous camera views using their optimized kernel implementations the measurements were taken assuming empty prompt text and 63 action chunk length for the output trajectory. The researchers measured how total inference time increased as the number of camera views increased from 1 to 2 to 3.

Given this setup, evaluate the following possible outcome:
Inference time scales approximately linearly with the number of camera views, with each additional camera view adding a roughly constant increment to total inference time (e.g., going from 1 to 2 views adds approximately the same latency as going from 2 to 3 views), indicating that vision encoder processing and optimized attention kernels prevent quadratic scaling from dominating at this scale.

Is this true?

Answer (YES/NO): YES